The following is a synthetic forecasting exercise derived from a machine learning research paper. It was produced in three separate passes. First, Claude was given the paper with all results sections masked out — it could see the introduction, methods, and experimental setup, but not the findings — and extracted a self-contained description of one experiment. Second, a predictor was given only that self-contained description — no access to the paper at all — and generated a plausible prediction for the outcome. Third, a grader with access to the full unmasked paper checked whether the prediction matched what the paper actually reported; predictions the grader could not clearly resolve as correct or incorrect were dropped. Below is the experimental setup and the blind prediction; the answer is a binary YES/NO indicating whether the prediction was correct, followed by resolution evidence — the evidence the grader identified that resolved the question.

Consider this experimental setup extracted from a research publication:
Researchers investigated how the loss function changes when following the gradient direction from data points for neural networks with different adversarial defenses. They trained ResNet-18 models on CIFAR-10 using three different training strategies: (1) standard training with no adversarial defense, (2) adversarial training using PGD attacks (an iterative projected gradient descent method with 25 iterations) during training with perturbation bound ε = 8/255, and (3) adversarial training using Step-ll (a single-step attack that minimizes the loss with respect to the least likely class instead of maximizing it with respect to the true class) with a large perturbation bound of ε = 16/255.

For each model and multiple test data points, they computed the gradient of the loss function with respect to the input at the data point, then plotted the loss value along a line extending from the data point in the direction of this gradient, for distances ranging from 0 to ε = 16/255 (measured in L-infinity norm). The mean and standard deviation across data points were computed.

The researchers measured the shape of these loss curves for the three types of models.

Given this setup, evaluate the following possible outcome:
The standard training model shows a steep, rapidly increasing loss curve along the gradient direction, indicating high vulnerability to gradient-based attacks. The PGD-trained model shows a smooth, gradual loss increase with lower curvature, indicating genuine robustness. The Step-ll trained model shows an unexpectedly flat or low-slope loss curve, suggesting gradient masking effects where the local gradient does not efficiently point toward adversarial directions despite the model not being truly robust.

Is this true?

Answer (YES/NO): NO